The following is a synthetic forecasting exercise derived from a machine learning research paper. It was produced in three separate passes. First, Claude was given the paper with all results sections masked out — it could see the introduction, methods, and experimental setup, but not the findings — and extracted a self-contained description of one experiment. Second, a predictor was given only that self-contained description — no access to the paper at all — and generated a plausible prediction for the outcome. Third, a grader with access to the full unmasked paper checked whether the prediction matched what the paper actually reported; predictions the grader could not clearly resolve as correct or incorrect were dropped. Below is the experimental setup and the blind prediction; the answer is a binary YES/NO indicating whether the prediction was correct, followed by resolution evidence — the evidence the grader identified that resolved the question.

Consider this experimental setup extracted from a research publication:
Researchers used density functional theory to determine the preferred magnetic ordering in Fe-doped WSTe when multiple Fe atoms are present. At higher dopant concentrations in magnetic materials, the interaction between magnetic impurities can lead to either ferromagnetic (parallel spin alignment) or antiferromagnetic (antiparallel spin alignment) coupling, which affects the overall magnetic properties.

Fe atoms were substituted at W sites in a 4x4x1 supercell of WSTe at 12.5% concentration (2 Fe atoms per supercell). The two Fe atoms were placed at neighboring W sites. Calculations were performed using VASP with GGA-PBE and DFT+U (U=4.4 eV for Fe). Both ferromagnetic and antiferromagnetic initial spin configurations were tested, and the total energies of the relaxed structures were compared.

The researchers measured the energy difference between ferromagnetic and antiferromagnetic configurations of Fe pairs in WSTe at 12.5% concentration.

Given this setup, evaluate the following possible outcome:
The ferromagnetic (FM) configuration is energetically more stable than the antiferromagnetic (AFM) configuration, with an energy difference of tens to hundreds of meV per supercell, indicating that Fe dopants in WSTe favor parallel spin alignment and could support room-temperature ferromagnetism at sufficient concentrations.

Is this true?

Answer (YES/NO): YES